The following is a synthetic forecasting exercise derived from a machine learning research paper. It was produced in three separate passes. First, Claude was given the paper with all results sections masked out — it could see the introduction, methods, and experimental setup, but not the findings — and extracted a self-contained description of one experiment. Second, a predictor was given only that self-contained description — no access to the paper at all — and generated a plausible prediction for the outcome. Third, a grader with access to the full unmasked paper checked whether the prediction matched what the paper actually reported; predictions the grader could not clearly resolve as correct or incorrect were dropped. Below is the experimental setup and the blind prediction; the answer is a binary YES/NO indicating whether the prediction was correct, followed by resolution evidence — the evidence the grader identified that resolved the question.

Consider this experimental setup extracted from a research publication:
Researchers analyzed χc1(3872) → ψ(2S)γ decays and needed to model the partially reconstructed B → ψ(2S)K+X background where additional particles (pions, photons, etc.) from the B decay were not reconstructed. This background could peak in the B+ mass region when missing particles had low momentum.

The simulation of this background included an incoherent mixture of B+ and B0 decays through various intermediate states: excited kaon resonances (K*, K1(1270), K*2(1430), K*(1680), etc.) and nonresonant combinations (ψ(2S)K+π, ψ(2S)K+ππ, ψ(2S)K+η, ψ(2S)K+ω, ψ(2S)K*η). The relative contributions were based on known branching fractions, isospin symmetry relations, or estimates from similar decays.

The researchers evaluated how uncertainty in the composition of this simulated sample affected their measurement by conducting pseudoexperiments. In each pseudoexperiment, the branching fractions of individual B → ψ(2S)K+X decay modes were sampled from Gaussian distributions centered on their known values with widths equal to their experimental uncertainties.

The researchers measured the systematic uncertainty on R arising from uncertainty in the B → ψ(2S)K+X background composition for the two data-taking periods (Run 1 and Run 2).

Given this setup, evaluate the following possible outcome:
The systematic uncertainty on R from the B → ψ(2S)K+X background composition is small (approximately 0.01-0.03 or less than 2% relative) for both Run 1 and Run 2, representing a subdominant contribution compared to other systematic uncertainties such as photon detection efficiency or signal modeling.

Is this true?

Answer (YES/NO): NO